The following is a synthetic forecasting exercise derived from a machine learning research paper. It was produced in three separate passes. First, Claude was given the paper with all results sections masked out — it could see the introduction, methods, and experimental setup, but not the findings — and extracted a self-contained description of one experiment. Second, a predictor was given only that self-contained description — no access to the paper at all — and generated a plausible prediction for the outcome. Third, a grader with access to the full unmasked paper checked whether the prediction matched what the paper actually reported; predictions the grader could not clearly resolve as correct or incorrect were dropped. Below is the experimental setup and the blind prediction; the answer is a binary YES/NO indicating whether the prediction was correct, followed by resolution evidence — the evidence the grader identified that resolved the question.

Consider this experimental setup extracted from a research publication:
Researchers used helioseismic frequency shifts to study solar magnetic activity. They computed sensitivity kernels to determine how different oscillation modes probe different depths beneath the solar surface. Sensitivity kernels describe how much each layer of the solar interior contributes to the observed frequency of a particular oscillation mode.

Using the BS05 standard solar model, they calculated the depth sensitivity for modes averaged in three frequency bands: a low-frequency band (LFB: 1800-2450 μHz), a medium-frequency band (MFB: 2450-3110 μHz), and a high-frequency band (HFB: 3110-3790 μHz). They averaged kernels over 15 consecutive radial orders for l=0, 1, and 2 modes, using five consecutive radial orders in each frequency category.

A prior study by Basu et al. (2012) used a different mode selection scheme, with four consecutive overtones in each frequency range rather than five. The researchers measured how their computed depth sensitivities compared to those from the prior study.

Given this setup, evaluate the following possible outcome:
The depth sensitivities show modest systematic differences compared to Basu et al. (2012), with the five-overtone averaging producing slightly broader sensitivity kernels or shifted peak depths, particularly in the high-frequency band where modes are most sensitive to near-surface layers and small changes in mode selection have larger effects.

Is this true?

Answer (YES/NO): NO